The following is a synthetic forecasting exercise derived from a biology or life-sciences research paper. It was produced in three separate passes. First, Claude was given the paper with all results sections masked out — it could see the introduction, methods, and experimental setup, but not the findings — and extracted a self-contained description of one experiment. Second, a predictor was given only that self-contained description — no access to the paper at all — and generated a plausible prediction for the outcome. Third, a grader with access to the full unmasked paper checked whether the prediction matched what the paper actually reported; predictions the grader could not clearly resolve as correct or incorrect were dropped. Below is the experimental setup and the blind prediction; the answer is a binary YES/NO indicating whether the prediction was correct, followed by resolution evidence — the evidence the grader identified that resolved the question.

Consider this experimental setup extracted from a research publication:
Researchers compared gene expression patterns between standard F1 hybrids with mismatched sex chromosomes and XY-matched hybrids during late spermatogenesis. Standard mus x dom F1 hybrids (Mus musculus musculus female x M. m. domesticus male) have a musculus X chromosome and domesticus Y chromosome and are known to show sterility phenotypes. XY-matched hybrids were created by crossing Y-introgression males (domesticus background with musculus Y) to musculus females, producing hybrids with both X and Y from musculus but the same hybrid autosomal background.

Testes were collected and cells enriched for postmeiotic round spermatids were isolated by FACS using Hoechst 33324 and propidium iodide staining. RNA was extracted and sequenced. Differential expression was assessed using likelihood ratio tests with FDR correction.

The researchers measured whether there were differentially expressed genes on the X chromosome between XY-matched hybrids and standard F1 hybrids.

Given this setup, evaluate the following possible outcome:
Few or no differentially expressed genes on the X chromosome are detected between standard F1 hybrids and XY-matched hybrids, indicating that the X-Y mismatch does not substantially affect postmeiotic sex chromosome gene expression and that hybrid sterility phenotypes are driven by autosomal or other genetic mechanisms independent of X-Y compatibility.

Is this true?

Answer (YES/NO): YES